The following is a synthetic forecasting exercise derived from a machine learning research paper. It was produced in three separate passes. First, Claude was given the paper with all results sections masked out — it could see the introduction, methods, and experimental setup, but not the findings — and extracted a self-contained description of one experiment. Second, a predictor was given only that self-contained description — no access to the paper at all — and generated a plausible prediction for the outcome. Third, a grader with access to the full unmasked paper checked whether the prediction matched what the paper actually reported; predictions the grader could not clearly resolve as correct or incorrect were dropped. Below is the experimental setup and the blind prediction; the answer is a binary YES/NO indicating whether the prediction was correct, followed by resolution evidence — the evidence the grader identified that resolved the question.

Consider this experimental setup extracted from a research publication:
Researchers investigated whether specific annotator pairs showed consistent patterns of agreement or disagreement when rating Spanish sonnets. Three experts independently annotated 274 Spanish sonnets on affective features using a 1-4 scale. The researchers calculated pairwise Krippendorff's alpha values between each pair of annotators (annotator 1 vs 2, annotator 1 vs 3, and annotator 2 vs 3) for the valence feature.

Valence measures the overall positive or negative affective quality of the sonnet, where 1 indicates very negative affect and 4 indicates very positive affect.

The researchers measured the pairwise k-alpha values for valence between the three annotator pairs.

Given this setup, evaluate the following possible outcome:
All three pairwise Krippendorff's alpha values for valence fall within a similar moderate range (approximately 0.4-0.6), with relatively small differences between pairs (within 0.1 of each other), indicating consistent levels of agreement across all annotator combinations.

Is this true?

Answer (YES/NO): NO